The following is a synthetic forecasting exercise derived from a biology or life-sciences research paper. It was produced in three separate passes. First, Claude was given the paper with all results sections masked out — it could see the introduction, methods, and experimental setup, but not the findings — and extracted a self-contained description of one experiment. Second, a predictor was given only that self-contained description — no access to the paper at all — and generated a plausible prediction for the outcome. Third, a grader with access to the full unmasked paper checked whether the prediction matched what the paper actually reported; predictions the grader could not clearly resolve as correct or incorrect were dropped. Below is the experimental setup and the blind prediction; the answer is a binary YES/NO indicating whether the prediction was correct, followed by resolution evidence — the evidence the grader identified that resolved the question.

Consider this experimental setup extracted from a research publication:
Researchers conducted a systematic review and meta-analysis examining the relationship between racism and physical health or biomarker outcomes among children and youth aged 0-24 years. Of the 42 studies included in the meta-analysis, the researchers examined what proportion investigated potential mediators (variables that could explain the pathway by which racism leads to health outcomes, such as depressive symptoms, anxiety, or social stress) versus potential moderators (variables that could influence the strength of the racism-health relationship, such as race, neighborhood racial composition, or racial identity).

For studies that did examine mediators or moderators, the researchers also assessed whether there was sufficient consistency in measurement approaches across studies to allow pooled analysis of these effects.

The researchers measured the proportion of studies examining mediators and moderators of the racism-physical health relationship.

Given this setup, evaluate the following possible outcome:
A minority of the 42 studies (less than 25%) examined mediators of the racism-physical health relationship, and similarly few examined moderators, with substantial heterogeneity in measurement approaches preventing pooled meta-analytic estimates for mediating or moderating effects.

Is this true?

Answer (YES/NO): NO